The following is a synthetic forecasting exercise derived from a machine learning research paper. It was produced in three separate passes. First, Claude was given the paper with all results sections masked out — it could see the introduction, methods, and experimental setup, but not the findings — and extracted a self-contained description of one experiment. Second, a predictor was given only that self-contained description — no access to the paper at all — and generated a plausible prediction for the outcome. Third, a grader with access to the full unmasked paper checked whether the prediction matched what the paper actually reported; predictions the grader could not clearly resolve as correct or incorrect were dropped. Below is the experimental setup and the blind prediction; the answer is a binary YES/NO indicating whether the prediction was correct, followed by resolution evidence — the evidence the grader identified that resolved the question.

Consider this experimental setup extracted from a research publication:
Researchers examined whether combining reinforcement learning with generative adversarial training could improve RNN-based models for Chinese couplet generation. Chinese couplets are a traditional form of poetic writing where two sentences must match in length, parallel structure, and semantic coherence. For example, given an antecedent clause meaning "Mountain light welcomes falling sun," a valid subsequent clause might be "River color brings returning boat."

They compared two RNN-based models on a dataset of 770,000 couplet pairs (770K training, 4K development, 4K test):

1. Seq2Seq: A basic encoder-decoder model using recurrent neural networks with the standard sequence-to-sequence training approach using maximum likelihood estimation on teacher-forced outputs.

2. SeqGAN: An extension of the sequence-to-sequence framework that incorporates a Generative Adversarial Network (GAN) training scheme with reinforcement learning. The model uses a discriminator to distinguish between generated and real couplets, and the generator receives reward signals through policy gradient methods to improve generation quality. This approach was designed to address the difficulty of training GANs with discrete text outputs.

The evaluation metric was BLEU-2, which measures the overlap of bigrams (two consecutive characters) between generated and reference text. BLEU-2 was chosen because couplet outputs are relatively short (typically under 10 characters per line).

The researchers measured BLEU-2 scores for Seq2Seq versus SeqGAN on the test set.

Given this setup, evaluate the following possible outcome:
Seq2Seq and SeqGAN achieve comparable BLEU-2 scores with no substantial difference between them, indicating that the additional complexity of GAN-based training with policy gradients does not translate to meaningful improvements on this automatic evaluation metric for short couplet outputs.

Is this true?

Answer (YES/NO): NO